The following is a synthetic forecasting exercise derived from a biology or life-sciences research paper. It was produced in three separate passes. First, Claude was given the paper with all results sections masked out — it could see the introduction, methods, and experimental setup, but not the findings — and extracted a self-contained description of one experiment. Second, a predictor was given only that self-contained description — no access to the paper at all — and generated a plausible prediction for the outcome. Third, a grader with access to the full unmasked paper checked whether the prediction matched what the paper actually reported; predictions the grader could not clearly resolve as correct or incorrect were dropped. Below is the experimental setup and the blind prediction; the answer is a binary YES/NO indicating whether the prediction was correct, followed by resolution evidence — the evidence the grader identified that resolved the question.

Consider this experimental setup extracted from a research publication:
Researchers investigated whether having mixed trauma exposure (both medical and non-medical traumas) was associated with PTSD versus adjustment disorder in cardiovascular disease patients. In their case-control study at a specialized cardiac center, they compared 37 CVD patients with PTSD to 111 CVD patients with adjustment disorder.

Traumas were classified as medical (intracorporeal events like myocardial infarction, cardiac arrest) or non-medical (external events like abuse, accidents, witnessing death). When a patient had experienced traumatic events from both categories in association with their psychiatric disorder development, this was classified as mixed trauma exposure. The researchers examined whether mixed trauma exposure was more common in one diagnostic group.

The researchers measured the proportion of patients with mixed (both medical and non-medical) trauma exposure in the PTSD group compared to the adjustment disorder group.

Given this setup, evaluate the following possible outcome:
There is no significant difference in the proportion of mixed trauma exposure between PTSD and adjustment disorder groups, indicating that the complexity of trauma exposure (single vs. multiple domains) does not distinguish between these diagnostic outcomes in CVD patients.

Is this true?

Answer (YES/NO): YES